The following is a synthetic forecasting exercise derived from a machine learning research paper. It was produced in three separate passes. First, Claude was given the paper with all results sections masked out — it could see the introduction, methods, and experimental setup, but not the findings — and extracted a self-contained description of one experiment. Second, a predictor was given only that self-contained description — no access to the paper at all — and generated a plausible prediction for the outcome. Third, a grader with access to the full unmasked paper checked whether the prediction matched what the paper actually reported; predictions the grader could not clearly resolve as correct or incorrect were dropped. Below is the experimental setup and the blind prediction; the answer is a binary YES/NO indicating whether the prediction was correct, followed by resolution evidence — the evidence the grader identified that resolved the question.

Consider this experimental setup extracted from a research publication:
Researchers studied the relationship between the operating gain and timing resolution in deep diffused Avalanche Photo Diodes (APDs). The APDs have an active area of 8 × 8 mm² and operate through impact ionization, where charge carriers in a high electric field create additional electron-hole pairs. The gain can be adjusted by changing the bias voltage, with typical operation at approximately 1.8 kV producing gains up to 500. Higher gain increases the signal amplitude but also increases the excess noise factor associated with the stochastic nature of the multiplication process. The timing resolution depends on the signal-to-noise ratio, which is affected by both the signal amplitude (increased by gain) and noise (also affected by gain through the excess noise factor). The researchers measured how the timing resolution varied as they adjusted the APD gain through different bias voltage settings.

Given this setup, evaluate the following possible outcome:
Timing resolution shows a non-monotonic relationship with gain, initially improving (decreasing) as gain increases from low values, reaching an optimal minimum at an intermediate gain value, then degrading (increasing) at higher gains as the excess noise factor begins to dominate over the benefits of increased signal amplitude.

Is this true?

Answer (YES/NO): NO